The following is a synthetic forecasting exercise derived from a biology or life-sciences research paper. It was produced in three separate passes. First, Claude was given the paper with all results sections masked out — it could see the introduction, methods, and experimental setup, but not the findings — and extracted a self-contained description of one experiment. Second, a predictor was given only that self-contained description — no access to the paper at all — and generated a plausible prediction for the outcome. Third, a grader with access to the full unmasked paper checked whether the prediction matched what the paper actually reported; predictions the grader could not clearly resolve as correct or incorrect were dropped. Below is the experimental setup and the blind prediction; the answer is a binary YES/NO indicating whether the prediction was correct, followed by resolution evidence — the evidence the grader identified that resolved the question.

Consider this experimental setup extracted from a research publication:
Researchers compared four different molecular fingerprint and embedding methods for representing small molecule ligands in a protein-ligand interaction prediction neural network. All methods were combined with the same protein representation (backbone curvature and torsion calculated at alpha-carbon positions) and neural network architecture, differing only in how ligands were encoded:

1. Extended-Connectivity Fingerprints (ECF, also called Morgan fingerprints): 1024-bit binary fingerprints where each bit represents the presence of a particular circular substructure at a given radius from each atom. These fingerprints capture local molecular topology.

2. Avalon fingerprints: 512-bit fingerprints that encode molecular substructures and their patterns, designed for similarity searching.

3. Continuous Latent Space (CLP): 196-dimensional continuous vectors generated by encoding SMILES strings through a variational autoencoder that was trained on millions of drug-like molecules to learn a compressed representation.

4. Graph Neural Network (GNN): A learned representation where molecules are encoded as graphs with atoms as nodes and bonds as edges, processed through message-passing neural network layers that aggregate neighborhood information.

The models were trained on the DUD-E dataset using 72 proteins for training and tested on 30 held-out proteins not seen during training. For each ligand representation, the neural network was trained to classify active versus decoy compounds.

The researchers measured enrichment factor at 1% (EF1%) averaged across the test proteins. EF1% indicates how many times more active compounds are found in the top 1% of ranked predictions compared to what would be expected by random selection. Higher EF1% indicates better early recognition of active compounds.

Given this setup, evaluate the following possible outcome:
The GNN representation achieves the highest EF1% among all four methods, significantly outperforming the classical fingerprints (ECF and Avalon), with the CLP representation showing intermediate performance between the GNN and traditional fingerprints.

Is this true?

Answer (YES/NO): NO